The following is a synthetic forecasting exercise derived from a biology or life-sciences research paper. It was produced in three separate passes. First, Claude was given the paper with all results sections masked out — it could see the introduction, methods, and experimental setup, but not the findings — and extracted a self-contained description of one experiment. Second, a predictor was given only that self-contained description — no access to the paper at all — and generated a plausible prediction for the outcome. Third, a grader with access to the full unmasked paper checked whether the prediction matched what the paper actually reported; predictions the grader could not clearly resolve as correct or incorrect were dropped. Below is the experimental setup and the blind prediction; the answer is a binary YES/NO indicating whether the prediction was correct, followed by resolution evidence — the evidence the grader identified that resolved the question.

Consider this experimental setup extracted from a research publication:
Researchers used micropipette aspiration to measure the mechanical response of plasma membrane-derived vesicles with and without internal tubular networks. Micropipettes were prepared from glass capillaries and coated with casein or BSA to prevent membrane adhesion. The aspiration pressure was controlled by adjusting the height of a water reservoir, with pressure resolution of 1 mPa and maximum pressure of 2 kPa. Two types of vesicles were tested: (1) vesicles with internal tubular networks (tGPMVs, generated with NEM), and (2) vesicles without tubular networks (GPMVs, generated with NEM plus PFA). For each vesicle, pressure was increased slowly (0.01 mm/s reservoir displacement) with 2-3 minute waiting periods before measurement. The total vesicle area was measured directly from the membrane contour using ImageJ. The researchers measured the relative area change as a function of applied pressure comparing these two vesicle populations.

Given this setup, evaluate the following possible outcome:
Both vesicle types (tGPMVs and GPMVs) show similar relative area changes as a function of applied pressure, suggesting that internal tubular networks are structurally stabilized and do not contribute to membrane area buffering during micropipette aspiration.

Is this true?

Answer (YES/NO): NO